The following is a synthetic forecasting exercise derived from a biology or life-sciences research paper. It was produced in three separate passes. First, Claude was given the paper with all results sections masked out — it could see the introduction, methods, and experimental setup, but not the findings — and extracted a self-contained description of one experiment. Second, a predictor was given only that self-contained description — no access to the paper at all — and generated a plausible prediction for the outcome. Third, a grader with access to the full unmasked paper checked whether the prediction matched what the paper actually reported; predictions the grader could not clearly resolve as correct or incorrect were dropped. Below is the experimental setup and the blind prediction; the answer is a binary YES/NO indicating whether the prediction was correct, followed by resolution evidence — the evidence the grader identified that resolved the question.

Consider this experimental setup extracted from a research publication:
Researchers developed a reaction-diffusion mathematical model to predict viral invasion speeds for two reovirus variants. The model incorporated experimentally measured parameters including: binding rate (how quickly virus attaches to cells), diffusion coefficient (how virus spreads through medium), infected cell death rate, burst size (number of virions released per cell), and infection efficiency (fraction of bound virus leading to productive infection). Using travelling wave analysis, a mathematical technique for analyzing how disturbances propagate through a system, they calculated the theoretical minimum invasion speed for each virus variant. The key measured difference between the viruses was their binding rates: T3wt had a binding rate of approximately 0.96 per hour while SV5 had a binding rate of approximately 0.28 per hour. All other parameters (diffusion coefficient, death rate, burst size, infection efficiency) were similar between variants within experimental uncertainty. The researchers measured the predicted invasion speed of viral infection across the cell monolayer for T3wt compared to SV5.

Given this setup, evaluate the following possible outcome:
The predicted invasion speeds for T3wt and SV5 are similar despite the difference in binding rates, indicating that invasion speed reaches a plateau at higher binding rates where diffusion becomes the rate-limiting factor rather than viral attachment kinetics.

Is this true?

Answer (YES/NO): NO